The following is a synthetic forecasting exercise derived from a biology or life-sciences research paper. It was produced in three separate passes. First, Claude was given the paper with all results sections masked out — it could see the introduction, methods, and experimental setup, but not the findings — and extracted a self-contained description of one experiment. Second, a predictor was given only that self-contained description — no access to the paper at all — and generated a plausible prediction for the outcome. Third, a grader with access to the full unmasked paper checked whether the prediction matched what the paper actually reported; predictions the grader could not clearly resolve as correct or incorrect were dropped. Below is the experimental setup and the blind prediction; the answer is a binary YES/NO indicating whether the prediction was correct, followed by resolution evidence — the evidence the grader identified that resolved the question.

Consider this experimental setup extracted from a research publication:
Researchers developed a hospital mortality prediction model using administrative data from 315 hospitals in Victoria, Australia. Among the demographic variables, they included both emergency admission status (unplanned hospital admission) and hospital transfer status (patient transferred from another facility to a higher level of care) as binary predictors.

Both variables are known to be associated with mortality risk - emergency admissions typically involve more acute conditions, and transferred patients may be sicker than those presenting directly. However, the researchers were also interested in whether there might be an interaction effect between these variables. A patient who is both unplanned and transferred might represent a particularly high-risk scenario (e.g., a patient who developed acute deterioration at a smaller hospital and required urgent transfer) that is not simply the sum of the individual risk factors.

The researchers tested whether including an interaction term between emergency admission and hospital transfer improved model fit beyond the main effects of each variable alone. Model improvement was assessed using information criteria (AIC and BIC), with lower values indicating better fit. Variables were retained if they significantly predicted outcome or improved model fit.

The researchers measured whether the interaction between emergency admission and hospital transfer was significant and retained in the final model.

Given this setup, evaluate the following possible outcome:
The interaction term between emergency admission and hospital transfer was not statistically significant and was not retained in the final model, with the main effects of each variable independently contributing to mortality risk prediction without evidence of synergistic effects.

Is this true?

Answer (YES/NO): NO